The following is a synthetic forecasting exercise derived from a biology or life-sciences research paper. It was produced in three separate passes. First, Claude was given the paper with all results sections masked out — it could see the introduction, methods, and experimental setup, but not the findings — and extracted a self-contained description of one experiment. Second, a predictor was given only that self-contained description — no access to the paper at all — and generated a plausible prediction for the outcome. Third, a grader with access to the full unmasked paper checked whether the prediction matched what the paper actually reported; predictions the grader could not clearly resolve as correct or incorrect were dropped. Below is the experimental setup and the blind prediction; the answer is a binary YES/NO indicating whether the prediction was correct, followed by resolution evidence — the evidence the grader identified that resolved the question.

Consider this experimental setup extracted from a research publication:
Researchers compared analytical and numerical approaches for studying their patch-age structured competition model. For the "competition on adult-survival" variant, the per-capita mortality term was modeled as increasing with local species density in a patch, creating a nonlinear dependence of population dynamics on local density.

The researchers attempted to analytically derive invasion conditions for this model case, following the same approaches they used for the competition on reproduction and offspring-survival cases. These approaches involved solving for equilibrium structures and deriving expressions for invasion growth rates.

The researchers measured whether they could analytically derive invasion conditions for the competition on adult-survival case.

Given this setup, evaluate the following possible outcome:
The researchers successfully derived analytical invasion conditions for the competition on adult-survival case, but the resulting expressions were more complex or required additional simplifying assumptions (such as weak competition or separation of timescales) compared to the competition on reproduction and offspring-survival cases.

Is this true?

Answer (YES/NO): NO